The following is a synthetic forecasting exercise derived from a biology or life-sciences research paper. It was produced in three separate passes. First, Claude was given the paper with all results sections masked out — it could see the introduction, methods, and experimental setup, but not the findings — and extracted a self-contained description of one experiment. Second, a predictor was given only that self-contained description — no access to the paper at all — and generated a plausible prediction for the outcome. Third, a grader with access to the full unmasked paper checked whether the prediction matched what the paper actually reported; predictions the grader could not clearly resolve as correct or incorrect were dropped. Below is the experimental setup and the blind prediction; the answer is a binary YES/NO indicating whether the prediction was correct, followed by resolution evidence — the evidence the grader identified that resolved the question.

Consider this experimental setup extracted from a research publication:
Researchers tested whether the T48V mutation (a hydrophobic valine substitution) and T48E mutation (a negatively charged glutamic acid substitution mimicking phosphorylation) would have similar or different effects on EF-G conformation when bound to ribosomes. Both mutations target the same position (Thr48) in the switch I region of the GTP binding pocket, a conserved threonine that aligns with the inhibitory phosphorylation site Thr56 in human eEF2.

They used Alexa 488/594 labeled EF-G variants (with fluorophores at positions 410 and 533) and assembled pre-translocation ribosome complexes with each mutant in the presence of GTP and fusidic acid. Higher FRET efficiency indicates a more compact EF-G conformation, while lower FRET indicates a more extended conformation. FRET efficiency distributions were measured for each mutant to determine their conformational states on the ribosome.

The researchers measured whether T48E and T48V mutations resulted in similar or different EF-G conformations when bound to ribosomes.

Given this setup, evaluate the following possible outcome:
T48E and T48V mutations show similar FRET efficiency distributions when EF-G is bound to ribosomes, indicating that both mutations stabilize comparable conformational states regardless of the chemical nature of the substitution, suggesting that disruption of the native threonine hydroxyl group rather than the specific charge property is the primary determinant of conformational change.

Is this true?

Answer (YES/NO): YES